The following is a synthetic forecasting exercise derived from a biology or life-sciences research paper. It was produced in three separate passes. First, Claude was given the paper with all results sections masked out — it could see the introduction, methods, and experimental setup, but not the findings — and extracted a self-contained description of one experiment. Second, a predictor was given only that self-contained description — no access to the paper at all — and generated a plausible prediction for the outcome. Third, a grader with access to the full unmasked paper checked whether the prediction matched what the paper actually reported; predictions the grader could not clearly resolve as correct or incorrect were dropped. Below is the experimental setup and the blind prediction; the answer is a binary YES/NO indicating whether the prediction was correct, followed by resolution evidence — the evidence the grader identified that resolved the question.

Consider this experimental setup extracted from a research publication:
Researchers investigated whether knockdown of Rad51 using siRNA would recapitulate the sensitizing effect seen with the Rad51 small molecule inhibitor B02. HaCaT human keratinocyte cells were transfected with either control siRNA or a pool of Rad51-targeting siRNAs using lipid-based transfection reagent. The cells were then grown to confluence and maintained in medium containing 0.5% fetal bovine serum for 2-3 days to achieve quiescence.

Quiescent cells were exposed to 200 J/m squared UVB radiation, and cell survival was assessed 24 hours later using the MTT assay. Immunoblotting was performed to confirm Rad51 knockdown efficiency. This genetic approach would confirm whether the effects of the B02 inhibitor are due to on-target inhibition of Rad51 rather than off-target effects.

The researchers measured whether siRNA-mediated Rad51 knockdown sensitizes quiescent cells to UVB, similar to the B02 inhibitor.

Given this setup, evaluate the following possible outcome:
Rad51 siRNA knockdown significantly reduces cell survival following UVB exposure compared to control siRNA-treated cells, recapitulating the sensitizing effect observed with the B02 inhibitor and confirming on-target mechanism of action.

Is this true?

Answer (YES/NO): YES